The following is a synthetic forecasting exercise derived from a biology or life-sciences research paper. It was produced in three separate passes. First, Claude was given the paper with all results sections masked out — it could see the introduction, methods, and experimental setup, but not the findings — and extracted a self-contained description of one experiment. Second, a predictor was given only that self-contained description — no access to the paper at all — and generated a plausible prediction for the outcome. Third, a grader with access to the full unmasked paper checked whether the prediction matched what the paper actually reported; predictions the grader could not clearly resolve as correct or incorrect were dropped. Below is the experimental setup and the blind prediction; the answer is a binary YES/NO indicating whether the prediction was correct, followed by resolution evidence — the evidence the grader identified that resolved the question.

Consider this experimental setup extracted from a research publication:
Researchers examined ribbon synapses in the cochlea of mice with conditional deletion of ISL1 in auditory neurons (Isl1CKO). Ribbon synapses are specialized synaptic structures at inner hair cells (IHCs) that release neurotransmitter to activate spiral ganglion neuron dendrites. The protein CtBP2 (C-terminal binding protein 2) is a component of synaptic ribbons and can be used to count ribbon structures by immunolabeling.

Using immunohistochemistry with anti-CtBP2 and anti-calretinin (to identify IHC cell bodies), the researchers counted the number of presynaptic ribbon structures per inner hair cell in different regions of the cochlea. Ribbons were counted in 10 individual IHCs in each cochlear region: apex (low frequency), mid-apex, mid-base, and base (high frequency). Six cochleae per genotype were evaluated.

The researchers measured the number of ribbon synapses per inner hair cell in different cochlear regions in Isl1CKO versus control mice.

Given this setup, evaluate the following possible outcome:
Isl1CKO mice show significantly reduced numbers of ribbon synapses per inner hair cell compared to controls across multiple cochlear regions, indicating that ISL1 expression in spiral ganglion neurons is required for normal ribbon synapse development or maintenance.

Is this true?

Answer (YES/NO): YES